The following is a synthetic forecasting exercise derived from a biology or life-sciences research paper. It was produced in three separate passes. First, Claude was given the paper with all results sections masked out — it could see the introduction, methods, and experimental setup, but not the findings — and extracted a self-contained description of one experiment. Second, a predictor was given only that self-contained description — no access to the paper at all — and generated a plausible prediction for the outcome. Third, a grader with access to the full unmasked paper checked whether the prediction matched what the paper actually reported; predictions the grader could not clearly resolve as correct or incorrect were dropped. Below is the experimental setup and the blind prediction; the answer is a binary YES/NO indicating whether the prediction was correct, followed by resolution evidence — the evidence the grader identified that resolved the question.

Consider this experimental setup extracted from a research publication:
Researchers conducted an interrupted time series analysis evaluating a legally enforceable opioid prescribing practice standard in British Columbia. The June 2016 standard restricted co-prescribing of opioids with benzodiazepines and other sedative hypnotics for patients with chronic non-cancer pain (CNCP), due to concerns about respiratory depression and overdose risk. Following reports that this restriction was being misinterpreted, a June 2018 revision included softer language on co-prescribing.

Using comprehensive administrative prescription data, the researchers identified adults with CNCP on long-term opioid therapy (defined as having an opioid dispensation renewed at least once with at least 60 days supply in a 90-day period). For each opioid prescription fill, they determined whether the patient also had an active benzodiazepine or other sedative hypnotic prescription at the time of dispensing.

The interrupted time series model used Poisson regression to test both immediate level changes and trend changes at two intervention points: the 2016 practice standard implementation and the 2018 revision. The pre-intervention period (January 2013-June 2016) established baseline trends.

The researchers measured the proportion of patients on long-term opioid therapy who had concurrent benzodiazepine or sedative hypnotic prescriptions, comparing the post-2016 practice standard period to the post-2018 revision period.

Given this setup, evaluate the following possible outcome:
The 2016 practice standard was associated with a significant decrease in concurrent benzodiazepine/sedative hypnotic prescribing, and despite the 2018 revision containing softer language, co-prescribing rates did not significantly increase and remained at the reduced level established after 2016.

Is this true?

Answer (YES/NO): NO